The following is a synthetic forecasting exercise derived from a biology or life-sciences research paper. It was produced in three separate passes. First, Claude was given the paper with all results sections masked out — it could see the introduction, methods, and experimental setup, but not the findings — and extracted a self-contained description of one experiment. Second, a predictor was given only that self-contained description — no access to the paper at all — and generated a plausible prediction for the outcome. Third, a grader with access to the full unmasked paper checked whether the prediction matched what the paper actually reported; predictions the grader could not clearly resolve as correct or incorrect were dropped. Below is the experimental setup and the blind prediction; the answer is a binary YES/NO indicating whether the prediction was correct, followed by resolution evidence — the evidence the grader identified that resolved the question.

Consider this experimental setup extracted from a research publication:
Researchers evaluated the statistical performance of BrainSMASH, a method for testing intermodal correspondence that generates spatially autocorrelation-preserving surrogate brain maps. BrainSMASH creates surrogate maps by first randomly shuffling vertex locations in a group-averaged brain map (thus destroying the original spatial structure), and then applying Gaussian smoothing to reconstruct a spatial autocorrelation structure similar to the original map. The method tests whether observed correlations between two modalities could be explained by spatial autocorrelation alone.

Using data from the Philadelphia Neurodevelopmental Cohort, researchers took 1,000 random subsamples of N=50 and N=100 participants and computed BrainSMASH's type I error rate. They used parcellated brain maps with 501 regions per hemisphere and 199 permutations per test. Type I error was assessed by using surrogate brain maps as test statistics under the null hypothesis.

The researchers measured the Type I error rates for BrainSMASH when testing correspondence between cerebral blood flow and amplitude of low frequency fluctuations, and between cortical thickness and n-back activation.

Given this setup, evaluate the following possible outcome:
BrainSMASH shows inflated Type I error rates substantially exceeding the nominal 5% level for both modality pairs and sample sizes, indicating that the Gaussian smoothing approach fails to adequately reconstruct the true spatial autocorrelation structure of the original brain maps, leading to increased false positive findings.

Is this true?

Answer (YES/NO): YES